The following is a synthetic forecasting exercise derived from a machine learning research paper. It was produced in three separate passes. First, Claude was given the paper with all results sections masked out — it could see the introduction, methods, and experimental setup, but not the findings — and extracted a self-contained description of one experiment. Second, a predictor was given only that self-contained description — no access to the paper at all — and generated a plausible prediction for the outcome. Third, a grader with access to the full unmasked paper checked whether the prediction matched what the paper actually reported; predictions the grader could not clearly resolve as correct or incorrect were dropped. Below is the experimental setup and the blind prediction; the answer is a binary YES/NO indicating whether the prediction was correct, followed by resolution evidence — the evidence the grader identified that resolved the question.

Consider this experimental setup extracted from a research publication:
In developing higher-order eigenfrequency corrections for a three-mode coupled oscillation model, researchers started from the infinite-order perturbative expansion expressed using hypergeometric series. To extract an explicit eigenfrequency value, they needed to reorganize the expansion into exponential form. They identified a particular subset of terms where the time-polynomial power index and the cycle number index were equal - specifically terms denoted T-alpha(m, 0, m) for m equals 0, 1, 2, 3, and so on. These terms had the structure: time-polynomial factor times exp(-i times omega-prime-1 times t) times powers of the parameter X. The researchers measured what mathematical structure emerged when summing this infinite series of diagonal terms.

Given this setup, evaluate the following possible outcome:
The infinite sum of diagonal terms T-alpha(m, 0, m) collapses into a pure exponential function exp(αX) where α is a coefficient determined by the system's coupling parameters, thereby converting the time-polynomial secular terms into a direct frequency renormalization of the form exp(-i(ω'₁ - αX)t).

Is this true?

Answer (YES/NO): NO